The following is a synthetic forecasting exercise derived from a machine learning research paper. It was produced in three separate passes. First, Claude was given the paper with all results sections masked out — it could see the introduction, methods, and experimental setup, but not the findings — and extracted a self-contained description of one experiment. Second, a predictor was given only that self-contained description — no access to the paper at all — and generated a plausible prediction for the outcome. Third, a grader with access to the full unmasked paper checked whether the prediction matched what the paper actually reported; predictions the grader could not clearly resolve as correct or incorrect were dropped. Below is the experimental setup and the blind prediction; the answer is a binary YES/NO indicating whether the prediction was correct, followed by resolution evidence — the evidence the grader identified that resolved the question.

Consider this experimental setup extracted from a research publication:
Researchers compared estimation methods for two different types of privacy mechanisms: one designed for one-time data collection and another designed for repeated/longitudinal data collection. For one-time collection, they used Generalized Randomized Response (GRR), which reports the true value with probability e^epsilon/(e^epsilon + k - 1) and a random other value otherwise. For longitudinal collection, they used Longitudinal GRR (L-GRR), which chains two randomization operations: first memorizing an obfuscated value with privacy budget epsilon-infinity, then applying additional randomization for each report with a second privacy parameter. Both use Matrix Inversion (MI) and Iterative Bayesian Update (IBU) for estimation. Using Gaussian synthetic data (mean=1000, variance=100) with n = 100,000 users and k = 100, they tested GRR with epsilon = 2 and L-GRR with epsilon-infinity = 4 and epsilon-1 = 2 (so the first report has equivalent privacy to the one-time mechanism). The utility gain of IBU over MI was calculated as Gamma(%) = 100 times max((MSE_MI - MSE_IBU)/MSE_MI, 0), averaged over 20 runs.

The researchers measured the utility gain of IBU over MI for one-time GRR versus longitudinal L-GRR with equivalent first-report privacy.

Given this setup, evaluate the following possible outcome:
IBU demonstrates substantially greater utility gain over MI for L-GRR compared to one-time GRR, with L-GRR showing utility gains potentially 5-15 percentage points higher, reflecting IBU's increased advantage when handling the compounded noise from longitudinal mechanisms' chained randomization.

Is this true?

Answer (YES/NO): YES